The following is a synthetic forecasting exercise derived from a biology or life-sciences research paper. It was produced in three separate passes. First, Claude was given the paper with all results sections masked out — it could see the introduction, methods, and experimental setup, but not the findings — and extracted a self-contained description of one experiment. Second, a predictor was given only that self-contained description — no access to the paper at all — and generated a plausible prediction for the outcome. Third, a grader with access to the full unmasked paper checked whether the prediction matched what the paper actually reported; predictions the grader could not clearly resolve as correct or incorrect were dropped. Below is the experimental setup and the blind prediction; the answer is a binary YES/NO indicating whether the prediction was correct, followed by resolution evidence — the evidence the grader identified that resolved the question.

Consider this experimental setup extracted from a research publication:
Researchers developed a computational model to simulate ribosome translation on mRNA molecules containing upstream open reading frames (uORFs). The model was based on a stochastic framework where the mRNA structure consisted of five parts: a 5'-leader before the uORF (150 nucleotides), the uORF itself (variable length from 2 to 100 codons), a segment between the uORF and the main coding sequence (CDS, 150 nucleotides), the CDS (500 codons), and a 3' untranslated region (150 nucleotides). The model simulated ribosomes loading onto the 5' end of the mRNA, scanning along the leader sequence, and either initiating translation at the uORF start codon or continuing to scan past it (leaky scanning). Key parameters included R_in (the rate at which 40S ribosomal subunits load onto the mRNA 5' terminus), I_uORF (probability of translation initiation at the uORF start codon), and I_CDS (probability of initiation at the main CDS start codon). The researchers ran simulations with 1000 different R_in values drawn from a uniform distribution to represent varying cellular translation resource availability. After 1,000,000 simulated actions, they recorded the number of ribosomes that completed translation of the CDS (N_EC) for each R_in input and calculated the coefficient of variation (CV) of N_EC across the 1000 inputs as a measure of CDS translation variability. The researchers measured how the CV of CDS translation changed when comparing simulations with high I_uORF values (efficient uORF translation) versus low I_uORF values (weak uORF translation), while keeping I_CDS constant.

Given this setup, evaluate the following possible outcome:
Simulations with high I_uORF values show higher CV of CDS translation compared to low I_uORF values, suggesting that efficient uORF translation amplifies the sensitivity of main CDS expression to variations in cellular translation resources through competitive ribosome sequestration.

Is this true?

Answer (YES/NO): NO